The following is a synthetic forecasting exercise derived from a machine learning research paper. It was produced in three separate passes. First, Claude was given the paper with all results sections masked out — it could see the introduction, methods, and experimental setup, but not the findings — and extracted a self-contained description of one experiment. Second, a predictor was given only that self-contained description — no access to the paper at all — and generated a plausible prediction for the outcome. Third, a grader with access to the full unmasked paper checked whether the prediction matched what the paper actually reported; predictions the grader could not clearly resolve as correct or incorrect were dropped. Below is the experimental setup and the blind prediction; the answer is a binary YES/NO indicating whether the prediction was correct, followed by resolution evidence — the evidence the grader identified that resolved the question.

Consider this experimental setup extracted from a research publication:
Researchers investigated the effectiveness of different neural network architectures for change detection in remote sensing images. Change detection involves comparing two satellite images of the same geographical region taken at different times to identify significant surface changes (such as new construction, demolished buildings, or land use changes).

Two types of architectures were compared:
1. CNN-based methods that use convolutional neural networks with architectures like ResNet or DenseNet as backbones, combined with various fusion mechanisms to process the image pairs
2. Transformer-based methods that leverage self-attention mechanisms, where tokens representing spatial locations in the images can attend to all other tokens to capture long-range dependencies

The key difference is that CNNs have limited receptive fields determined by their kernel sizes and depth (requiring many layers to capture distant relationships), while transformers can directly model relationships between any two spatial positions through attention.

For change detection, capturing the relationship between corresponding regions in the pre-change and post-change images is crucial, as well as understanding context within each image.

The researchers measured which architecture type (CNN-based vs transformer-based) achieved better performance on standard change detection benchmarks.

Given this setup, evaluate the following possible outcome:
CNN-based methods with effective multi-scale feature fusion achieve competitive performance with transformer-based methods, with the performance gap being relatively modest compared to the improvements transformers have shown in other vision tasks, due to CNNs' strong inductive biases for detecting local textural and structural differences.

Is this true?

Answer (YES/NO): NO